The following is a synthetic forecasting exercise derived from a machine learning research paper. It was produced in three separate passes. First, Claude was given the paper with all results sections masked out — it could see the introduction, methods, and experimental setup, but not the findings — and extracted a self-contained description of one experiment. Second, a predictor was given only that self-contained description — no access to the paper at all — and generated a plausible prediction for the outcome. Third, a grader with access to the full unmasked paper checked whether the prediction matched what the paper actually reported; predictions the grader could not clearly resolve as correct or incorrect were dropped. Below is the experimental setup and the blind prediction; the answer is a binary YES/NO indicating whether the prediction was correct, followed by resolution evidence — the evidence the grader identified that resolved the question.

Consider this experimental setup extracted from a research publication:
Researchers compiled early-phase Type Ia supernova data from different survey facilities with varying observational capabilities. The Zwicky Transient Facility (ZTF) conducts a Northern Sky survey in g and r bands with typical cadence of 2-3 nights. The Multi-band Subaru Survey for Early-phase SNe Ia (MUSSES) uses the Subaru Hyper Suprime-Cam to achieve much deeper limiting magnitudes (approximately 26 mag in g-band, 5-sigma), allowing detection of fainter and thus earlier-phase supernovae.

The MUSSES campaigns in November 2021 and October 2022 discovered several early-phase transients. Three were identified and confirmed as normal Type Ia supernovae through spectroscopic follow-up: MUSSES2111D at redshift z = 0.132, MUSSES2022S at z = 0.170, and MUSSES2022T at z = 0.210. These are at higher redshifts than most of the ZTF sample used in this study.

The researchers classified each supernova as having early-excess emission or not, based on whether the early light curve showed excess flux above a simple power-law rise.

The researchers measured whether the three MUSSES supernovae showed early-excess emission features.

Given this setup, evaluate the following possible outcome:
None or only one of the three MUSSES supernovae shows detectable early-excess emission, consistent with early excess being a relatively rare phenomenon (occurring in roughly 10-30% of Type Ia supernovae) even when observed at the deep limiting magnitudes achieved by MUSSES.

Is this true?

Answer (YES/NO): YES